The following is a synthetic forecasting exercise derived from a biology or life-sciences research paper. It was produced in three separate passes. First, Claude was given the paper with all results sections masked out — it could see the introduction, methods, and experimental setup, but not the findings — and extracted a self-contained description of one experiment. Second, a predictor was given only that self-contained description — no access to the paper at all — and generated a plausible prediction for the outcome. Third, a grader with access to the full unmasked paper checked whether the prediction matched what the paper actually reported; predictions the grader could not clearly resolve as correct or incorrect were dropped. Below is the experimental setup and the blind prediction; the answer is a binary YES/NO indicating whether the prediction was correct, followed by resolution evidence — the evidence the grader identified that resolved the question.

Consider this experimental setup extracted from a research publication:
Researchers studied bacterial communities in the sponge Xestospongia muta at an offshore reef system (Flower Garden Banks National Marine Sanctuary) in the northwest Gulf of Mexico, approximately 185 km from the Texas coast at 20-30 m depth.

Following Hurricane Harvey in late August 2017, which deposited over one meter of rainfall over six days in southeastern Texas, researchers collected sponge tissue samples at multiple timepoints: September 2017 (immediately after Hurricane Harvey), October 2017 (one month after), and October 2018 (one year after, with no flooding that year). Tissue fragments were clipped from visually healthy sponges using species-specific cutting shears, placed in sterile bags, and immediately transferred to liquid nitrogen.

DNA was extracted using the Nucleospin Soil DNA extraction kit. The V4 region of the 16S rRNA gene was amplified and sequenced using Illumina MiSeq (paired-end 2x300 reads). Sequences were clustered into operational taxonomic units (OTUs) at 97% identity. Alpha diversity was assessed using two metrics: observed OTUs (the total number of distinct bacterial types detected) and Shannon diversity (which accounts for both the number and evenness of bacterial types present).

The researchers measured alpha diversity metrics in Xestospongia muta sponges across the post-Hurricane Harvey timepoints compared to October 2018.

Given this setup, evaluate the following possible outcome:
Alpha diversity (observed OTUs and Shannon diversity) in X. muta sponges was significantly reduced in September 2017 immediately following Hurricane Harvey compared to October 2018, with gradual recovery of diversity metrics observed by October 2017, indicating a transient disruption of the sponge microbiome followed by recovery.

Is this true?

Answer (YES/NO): NO